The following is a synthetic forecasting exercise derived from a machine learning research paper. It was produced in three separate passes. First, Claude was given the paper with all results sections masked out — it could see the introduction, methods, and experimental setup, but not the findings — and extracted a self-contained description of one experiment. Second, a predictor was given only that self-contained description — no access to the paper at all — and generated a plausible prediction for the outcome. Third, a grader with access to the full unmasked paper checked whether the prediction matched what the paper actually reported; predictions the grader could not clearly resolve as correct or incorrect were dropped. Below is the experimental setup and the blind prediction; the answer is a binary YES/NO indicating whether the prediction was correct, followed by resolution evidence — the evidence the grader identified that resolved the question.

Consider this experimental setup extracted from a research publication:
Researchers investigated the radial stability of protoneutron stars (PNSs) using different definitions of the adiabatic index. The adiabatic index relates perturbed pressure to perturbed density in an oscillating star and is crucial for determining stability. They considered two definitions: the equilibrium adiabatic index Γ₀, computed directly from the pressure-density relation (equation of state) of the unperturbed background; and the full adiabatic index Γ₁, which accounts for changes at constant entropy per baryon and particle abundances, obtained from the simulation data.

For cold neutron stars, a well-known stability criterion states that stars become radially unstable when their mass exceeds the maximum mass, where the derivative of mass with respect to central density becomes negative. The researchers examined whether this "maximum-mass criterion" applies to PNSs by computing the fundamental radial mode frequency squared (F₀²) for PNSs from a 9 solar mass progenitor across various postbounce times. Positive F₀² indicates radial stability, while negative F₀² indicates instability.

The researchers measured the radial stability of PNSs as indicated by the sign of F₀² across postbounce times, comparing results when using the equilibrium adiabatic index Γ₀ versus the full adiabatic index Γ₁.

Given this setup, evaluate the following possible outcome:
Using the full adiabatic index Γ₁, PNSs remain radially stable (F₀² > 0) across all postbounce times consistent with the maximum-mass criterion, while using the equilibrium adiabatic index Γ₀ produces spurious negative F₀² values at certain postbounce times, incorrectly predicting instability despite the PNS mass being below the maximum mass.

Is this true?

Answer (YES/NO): NO